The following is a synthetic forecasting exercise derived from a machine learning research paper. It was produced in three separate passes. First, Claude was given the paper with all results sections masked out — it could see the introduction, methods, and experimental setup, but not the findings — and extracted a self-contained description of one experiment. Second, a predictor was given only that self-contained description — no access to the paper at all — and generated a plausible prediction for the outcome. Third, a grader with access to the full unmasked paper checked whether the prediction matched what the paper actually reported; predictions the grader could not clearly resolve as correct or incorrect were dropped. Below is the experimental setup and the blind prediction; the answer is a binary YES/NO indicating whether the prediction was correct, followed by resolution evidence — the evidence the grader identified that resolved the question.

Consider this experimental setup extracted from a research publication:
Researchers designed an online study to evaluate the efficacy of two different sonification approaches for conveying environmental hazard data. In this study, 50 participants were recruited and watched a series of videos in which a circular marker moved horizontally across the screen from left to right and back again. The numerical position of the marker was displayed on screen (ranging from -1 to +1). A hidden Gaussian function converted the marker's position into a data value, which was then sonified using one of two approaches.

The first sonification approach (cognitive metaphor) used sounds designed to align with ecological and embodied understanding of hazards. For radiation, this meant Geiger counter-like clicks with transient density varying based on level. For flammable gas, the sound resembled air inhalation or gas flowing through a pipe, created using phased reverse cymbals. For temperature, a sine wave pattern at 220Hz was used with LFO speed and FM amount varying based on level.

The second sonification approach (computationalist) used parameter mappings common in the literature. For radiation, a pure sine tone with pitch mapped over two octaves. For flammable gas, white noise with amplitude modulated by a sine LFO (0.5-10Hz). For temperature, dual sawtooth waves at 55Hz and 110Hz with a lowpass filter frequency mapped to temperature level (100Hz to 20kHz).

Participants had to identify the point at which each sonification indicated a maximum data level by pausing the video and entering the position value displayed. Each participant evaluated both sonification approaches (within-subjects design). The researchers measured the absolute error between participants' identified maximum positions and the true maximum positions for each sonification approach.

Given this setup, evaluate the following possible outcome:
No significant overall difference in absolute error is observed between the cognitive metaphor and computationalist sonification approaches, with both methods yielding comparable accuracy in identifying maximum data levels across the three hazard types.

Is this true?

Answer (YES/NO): YES